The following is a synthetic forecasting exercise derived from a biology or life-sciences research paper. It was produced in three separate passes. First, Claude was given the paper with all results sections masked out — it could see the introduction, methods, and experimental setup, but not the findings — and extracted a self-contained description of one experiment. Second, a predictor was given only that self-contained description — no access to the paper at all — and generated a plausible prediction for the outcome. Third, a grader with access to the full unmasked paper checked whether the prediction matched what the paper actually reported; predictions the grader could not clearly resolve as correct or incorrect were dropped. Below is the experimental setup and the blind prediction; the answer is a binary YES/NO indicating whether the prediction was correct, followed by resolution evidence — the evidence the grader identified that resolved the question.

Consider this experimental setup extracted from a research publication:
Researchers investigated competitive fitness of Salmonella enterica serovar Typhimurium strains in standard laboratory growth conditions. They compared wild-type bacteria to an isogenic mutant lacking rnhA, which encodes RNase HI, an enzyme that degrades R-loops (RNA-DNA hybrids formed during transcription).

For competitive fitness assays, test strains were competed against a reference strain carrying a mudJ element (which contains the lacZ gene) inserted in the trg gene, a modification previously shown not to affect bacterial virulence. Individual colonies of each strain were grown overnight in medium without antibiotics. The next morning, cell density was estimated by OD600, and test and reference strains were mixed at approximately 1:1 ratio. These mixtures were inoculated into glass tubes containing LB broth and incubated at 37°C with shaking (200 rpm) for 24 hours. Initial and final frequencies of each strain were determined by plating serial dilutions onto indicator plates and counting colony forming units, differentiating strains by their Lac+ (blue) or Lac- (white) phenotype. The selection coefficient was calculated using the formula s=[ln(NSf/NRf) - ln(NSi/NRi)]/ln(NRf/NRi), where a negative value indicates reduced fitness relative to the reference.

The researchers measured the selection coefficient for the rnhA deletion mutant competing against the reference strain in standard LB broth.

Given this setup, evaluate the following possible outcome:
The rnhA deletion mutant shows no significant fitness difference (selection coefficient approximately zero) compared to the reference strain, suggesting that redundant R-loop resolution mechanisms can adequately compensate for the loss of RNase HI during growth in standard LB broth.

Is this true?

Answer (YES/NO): NO